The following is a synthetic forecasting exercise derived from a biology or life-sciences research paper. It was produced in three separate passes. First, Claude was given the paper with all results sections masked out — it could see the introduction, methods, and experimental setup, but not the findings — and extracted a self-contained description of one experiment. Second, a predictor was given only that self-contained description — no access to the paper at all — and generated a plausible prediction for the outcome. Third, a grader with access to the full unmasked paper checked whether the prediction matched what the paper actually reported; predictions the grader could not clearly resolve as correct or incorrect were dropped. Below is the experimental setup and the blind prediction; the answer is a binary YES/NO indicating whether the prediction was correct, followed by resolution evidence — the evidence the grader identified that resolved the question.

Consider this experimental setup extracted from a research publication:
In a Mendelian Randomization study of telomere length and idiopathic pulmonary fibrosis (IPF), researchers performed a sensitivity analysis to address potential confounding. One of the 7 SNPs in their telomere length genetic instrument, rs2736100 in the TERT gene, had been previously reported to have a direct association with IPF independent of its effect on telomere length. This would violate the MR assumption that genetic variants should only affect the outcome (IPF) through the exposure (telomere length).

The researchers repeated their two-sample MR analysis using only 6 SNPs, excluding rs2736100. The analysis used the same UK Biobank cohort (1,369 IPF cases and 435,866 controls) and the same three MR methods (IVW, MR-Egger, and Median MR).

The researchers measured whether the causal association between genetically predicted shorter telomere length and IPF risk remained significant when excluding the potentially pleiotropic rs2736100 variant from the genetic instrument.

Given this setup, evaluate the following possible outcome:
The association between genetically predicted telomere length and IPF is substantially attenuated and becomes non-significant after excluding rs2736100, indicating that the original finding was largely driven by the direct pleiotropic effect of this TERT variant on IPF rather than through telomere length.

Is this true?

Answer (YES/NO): NO